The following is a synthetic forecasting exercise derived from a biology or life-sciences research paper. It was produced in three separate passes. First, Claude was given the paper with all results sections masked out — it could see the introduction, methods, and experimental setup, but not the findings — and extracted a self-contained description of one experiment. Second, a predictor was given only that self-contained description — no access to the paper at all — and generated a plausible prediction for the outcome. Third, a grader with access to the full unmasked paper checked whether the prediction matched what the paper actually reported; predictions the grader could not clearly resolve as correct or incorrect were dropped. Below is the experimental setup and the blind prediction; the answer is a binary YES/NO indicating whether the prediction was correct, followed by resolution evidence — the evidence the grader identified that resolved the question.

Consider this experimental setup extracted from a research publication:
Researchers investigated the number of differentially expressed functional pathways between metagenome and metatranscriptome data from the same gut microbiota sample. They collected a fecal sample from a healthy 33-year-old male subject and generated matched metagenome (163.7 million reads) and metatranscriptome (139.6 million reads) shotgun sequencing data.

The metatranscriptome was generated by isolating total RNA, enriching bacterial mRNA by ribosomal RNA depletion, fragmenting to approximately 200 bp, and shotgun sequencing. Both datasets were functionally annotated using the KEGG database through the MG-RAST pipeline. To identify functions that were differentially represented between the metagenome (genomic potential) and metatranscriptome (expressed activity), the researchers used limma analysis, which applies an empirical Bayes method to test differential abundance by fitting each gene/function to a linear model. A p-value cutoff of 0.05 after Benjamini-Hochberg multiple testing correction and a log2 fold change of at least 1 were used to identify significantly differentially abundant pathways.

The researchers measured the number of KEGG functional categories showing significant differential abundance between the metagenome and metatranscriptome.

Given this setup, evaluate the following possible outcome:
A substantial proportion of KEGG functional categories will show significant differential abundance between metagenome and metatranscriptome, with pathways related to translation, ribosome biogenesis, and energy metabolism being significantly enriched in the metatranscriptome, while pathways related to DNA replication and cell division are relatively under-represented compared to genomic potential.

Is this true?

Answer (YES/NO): NO